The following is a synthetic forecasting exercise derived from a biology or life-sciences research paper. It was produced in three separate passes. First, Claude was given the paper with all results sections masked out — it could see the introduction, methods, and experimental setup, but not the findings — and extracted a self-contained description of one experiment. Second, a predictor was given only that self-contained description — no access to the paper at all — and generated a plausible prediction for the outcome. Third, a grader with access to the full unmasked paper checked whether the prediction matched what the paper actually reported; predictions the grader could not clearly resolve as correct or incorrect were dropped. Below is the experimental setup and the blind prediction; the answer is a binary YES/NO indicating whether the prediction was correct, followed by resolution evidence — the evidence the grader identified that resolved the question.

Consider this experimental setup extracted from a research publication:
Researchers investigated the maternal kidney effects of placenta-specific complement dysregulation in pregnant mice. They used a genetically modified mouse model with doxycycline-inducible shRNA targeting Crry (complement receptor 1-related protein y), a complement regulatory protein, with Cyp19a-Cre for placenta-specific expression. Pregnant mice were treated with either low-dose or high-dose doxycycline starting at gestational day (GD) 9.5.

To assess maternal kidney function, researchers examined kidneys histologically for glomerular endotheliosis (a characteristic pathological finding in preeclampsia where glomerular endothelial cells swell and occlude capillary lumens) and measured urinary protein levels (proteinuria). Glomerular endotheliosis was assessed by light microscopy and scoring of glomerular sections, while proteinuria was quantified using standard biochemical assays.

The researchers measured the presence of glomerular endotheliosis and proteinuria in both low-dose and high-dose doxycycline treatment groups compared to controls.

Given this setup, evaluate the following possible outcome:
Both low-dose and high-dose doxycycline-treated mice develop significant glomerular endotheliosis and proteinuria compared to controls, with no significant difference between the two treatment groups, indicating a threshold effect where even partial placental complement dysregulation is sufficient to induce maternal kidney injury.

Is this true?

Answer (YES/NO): NO